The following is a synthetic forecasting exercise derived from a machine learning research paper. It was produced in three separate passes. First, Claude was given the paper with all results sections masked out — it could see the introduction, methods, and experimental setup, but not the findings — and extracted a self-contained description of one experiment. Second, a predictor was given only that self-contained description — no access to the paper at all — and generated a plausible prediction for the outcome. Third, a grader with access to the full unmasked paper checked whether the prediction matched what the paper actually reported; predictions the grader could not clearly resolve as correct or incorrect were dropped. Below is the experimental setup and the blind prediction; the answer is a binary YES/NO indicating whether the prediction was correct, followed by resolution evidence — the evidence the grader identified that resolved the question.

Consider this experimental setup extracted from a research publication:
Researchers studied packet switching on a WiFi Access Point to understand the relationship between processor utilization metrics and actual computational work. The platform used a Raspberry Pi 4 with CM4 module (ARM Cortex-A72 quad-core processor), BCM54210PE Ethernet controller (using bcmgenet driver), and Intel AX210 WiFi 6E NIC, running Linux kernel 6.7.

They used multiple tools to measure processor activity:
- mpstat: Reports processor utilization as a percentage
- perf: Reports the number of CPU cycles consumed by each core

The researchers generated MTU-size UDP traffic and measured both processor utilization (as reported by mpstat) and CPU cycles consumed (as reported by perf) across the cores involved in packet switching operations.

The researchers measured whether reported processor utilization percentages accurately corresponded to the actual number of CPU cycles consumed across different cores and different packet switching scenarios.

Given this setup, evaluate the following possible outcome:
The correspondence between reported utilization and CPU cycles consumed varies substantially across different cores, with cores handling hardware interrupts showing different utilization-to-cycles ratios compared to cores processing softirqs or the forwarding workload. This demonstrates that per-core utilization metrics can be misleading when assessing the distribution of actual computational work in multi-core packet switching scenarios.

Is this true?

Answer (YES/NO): NO